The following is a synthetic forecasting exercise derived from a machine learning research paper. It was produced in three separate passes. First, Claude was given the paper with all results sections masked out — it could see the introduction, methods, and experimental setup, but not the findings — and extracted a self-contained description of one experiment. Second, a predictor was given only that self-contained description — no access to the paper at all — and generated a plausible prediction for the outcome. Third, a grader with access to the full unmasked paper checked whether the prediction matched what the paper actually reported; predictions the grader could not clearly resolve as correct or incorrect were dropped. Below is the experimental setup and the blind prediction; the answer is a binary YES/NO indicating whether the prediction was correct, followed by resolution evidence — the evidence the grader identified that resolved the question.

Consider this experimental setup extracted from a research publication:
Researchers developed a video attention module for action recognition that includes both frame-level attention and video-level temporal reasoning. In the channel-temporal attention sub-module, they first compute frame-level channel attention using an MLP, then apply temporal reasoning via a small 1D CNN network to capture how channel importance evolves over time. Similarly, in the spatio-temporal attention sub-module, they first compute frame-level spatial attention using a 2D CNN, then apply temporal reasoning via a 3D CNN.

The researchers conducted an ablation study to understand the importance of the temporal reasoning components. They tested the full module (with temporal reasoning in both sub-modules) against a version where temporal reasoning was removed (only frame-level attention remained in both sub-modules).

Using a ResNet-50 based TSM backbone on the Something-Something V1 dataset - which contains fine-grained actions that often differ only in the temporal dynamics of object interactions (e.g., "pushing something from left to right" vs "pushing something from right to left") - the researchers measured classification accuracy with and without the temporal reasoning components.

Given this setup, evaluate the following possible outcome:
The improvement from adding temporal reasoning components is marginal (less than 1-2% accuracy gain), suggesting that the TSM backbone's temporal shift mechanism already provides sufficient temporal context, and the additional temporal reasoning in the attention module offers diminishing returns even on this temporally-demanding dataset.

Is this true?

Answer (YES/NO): NO